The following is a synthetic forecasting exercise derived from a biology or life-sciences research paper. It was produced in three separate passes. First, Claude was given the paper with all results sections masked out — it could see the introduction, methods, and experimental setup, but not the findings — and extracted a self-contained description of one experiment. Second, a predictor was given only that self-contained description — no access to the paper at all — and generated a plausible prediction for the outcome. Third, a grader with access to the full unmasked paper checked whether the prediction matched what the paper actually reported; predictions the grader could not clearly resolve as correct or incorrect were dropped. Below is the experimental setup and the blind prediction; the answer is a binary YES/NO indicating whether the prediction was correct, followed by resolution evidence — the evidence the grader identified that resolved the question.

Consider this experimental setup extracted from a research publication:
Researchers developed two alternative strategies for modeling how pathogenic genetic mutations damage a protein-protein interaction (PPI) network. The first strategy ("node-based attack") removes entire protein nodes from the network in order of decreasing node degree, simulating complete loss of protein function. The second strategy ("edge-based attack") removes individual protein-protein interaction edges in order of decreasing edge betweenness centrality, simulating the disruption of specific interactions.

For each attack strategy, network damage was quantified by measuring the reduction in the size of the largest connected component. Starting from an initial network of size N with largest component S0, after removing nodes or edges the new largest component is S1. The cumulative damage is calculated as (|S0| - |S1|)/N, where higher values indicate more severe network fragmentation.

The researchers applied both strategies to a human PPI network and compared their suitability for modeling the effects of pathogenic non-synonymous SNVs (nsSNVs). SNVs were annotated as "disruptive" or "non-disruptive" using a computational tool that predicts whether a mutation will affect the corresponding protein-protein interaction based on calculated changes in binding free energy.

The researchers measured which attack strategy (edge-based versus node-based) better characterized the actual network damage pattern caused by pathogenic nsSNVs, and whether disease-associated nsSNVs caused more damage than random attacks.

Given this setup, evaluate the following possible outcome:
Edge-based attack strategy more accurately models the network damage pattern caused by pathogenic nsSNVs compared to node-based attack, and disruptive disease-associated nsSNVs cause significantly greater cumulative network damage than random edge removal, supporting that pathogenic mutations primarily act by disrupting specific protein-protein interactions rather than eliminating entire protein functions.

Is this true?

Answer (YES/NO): YES